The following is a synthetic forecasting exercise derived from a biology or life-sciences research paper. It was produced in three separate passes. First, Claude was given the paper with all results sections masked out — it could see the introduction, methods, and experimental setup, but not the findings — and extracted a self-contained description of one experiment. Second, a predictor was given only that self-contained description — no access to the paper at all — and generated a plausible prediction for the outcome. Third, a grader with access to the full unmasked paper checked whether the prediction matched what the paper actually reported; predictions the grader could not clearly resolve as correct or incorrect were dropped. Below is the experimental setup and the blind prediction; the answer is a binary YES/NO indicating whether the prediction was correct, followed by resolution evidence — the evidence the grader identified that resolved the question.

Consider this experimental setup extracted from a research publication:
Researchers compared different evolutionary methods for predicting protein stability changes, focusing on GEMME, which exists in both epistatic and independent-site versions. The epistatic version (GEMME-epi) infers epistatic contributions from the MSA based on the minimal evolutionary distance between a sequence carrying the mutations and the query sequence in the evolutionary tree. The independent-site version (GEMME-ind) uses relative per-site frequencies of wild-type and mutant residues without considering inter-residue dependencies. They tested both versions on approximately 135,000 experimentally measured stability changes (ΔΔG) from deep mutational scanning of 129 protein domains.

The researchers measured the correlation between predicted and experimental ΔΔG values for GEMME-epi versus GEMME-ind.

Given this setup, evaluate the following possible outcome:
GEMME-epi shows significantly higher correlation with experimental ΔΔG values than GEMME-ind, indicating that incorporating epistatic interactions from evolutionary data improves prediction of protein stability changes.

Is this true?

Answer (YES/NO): NO